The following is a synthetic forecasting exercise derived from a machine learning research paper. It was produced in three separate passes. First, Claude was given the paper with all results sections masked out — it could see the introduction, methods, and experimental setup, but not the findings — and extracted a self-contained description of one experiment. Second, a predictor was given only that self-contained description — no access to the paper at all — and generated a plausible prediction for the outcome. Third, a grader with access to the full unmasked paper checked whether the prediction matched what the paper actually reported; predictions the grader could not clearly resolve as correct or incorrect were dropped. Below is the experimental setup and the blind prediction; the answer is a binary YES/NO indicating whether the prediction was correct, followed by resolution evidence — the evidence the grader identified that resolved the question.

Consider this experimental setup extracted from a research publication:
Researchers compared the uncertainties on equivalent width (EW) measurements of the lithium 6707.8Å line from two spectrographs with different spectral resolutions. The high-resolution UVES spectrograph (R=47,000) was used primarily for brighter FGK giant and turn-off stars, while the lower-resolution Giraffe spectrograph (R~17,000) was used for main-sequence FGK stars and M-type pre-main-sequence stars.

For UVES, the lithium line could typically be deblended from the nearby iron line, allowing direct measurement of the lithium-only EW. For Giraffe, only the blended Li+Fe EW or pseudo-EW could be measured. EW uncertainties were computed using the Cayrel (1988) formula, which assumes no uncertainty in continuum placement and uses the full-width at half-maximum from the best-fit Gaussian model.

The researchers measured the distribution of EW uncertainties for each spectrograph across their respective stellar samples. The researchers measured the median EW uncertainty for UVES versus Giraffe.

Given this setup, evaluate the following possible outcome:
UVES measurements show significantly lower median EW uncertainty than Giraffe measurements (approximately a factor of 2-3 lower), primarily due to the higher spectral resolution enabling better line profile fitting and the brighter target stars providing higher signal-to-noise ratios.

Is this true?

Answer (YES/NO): NO